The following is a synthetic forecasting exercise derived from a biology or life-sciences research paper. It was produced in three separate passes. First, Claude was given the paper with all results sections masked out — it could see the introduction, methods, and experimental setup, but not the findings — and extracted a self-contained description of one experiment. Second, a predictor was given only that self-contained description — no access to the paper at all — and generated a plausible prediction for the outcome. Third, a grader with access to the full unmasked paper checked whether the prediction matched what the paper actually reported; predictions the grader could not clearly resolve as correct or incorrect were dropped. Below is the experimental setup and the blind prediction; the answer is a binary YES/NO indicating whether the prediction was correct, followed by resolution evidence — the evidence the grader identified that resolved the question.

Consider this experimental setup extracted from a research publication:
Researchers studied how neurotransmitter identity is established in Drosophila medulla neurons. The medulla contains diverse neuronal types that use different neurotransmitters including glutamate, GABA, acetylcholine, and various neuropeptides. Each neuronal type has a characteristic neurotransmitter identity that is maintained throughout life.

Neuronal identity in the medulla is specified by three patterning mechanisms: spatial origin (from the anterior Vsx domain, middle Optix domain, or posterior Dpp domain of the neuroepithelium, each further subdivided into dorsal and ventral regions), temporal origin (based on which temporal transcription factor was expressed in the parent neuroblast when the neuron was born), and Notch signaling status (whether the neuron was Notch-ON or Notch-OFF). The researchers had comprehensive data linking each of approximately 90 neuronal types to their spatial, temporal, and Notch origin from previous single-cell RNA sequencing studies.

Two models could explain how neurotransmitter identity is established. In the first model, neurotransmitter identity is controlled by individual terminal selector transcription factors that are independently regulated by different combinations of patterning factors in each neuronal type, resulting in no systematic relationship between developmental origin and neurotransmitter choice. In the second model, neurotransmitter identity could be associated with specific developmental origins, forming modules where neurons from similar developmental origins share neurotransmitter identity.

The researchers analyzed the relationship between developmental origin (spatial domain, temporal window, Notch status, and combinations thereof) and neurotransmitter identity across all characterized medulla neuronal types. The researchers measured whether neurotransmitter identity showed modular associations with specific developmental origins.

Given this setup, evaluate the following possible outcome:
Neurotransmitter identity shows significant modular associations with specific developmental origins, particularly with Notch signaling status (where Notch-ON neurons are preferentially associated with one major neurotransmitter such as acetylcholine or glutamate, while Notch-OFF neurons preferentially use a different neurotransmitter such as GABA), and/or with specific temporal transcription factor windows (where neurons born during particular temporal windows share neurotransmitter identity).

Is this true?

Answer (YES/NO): YES